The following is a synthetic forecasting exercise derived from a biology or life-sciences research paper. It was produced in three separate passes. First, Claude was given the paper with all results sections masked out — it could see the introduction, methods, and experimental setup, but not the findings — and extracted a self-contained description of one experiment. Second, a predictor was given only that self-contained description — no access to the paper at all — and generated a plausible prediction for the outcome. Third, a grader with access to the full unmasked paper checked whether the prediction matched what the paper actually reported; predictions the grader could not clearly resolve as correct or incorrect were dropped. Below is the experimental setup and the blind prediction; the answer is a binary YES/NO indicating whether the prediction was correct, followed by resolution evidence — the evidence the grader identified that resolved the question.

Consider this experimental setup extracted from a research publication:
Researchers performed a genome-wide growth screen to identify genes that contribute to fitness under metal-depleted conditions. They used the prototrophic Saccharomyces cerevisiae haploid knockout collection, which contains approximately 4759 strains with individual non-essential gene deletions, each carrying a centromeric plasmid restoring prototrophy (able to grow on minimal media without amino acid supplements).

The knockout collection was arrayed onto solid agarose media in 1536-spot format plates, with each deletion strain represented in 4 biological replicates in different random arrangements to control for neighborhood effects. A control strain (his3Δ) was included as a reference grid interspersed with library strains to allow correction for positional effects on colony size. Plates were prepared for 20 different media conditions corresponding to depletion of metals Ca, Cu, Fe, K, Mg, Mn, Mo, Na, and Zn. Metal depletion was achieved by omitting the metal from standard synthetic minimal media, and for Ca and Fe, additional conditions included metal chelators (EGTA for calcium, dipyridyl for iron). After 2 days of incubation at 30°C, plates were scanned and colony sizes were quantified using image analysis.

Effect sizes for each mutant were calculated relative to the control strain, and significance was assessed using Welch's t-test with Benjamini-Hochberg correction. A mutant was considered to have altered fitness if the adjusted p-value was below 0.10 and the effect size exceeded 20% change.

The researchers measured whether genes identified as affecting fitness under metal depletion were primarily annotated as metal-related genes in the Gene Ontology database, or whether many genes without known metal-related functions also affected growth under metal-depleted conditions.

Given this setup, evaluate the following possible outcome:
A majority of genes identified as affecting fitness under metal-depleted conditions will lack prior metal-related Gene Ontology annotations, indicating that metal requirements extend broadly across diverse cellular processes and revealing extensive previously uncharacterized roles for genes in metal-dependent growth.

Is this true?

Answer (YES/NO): YES